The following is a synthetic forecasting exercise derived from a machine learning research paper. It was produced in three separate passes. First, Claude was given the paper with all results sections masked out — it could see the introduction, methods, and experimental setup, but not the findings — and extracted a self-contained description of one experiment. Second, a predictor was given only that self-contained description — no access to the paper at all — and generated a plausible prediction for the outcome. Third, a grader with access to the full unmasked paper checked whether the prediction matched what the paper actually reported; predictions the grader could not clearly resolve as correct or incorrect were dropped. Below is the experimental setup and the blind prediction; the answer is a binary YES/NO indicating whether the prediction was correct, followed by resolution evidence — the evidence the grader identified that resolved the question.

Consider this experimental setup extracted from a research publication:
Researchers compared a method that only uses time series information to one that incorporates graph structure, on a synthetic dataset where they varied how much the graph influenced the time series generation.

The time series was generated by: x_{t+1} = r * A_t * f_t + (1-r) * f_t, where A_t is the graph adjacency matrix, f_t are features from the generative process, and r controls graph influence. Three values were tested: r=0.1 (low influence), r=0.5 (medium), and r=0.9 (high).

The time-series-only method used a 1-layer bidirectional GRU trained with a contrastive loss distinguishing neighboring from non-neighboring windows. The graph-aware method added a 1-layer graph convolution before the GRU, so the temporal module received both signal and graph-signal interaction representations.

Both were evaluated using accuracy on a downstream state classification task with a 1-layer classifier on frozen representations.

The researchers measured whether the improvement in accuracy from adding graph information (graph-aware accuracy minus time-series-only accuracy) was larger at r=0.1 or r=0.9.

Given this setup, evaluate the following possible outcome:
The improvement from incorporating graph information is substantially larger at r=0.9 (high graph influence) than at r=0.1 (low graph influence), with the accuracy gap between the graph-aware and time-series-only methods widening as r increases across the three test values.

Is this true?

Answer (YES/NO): YES